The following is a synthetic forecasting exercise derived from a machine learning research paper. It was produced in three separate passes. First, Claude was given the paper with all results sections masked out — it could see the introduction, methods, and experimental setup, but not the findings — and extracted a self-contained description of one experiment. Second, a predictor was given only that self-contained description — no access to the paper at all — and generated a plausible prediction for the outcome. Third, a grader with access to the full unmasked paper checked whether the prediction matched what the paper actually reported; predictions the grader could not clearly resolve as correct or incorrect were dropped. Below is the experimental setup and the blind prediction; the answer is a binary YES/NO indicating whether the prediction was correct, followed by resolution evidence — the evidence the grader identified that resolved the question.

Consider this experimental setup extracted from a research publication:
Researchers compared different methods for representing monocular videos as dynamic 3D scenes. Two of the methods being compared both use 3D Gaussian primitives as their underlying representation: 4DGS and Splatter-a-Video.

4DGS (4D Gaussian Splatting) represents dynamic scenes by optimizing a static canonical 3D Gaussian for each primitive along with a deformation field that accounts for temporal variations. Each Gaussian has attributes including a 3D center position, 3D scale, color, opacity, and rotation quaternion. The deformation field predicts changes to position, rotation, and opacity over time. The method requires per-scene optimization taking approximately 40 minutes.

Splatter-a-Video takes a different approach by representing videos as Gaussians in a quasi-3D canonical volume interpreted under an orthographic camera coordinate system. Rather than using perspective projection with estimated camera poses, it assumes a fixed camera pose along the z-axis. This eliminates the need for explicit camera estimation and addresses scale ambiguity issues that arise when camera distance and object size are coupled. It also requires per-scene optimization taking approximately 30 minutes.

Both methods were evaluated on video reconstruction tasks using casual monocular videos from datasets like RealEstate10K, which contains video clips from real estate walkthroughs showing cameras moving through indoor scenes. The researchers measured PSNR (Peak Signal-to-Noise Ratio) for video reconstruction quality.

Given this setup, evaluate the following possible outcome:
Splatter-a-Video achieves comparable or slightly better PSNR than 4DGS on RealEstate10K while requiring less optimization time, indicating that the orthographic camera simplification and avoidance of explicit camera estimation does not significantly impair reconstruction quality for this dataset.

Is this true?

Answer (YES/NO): NO